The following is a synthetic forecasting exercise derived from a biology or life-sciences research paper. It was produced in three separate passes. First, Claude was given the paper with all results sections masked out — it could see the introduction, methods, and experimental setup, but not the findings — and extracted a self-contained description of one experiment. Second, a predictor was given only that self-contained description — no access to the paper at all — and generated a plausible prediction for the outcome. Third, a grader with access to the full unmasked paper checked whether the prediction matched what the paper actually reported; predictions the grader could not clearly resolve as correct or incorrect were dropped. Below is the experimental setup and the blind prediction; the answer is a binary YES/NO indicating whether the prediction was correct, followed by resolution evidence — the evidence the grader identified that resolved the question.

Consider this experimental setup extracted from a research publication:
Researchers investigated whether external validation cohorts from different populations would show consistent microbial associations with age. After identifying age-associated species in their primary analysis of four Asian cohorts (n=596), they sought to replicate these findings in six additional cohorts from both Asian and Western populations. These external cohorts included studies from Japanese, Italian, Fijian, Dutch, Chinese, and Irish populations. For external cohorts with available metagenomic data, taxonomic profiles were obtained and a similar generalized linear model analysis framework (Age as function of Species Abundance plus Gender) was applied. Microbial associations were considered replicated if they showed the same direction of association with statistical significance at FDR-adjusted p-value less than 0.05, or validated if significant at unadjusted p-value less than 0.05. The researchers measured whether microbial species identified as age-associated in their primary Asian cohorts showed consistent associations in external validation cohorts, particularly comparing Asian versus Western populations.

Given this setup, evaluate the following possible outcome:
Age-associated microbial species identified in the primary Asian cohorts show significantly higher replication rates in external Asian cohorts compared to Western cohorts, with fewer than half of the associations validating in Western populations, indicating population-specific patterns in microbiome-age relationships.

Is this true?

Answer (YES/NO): NO